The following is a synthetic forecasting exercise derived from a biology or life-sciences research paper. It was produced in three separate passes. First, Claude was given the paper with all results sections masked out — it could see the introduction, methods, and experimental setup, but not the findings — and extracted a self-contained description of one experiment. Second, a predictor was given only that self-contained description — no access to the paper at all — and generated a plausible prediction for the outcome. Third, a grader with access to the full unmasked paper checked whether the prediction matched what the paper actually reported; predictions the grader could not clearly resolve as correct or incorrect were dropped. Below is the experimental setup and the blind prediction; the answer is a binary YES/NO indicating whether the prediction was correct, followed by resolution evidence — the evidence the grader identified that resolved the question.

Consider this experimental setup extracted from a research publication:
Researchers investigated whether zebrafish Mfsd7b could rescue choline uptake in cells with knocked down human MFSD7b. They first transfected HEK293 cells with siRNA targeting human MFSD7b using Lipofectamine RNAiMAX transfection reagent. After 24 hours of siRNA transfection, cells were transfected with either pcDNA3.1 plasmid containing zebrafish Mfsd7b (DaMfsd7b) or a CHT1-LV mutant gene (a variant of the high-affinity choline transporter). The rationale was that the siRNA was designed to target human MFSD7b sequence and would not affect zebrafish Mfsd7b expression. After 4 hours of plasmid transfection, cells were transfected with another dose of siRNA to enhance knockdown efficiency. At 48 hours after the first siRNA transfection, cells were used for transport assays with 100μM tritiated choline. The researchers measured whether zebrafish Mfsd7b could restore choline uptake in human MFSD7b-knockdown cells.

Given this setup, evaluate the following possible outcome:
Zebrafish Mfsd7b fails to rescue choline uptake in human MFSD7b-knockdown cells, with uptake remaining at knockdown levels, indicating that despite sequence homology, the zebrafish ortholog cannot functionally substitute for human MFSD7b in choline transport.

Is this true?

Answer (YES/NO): NO